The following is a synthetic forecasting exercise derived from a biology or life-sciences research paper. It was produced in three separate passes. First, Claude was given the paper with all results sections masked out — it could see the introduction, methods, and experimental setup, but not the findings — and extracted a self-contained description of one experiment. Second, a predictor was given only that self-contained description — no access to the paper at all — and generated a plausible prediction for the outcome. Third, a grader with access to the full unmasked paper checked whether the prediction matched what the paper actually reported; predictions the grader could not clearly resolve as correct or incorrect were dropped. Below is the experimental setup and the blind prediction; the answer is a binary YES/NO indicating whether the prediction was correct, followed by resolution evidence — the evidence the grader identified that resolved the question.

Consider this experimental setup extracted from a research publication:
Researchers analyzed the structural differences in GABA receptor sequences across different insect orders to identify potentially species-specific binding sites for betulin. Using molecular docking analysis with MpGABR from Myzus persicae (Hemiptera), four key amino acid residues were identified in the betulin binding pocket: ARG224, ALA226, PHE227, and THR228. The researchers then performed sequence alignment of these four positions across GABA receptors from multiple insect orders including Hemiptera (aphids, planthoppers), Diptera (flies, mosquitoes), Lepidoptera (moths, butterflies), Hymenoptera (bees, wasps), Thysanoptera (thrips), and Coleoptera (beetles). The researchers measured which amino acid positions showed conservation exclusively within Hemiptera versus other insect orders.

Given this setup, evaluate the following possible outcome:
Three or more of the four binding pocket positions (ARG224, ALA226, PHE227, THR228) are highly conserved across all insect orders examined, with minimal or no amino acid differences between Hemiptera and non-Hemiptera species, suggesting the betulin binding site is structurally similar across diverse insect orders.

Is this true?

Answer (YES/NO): NO